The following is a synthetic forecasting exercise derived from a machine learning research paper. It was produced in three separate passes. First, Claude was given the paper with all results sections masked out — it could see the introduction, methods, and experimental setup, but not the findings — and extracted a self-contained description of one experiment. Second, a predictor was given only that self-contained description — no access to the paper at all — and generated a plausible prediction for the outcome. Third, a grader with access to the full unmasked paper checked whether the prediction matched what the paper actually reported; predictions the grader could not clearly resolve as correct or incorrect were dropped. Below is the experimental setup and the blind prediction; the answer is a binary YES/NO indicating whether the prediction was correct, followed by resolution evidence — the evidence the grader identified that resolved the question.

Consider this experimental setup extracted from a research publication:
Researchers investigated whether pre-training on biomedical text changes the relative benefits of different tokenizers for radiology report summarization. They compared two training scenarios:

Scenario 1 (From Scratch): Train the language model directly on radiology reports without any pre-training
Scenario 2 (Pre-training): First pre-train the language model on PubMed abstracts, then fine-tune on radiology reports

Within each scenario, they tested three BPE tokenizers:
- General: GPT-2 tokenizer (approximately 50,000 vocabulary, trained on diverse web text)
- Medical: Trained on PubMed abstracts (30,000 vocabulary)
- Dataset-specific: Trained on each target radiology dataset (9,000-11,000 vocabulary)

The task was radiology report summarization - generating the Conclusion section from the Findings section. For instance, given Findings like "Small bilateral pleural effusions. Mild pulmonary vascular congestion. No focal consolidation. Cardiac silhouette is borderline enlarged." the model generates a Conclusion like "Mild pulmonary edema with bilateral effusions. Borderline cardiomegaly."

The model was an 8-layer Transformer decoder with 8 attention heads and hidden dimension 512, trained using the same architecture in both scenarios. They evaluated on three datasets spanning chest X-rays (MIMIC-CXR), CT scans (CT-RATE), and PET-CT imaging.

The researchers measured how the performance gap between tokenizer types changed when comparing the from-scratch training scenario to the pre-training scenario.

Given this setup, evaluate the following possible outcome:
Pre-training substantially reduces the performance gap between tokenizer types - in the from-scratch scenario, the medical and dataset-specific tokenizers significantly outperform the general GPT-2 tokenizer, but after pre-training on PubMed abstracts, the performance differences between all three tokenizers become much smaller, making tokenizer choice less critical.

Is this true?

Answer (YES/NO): YES